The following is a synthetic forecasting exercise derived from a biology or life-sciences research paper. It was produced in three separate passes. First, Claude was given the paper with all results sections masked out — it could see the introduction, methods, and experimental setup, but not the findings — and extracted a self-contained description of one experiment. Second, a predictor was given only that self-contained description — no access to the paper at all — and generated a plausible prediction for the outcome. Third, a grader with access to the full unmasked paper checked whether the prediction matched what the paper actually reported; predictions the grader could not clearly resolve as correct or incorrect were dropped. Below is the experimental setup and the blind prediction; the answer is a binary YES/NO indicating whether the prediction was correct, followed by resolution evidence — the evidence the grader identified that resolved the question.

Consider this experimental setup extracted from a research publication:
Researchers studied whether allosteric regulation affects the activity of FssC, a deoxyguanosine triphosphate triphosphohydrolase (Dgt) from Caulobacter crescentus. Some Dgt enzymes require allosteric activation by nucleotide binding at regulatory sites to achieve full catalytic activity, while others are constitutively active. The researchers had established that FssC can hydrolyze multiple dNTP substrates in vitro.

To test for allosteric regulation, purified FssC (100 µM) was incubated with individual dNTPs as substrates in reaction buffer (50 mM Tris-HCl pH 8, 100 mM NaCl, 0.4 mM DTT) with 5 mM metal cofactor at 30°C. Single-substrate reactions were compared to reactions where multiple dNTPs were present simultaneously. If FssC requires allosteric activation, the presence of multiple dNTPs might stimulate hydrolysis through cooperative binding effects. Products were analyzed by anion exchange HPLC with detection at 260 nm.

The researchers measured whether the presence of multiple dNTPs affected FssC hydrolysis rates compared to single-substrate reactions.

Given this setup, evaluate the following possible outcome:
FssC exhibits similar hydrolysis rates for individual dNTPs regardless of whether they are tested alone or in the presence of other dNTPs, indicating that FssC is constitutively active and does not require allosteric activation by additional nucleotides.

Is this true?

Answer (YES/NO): NO